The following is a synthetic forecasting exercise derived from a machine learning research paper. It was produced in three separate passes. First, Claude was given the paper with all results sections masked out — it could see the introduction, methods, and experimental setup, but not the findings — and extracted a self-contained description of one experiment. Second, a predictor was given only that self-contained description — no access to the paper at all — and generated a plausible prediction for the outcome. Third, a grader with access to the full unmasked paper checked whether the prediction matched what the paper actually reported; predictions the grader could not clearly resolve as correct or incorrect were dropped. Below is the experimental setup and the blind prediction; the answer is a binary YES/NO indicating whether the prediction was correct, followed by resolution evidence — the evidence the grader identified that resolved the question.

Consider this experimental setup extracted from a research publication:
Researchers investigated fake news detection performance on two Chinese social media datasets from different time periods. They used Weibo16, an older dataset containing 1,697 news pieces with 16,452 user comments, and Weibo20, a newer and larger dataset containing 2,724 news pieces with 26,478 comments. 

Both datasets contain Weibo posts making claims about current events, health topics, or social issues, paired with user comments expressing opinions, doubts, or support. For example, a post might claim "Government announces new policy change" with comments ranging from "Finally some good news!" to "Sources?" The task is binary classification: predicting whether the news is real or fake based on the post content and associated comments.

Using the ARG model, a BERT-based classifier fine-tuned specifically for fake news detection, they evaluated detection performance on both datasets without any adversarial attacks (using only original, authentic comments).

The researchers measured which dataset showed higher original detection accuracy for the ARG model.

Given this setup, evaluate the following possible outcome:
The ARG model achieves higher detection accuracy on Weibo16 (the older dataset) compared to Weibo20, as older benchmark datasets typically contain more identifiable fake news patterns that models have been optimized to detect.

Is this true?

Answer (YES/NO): YES